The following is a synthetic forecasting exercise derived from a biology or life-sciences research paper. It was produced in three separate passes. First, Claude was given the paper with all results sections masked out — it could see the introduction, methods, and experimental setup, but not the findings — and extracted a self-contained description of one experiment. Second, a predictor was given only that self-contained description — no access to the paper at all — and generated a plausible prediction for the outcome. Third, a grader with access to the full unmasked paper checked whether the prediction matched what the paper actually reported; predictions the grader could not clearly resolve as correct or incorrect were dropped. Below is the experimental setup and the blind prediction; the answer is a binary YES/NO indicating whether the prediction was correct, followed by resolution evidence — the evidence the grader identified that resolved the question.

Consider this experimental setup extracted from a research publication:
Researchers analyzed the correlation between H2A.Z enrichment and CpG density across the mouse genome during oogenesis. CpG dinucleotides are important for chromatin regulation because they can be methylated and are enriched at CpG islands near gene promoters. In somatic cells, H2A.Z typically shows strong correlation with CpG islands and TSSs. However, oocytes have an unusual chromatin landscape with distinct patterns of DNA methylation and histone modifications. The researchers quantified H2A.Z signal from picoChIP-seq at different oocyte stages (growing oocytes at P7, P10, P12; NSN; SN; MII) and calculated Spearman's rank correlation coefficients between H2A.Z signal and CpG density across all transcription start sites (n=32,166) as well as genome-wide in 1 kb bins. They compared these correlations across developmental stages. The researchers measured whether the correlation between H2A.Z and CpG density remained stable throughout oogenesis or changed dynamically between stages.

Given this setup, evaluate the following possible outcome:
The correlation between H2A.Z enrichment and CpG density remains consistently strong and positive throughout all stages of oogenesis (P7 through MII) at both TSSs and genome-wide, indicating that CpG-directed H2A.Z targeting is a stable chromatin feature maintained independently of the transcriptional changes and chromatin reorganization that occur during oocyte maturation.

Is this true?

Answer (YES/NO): NO